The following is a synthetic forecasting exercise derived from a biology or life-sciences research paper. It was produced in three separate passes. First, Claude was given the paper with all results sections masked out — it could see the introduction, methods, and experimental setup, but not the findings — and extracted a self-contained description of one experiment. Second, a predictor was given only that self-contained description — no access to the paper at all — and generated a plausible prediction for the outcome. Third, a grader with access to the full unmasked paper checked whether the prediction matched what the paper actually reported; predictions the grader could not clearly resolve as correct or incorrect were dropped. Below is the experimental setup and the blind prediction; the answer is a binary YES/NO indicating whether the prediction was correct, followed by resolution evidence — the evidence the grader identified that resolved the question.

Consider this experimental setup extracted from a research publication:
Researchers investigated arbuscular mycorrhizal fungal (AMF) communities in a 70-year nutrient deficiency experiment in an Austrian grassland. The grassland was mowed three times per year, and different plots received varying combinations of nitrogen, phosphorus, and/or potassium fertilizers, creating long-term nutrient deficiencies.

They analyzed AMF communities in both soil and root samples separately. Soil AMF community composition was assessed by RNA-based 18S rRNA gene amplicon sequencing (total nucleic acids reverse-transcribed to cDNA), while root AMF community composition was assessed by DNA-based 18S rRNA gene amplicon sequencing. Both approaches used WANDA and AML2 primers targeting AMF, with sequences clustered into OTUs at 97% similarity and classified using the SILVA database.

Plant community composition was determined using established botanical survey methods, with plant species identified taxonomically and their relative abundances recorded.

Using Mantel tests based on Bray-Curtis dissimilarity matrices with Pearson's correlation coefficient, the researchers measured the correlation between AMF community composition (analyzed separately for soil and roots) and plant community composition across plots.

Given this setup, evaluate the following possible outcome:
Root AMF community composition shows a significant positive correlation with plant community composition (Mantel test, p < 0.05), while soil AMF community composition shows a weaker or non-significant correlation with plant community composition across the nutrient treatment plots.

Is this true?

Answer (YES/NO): NO